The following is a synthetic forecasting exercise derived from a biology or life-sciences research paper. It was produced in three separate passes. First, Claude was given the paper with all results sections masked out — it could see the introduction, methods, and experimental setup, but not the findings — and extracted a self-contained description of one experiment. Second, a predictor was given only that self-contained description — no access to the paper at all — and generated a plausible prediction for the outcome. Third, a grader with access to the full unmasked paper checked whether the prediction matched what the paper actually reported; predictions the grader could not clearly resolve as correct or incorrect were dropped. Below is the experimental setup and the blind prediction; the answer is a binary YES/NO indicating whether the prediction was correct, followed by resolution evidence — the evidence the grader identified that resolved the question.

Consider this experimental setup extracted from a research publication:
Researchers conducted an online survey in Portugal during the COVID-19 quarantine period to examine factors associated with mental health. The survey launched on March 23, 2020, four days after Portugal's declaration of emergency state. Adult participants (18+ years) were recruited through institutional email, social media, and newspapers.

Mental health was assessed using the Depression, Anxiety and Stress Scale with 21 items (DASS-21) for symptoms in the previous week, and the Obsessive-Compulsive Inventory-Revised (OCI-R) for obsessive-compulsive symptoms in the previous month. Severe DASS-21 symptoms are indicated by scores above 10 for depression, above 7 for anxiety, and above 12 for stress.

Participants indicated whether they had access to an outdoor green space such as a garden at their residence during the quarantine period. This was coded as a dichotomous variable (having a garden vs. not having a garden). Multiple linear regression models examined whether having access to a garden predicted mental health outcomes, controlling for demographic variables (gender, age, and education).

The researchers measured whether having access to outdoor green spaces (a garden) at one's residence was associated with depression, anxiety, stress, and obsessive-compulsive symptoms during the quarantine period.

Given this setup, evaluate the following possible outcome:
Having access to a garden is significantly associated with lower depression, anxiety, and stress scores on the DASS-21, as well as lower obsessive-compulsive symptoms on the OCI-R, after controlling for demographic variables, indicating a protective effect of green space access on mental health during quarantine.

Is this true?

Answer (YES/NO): NO